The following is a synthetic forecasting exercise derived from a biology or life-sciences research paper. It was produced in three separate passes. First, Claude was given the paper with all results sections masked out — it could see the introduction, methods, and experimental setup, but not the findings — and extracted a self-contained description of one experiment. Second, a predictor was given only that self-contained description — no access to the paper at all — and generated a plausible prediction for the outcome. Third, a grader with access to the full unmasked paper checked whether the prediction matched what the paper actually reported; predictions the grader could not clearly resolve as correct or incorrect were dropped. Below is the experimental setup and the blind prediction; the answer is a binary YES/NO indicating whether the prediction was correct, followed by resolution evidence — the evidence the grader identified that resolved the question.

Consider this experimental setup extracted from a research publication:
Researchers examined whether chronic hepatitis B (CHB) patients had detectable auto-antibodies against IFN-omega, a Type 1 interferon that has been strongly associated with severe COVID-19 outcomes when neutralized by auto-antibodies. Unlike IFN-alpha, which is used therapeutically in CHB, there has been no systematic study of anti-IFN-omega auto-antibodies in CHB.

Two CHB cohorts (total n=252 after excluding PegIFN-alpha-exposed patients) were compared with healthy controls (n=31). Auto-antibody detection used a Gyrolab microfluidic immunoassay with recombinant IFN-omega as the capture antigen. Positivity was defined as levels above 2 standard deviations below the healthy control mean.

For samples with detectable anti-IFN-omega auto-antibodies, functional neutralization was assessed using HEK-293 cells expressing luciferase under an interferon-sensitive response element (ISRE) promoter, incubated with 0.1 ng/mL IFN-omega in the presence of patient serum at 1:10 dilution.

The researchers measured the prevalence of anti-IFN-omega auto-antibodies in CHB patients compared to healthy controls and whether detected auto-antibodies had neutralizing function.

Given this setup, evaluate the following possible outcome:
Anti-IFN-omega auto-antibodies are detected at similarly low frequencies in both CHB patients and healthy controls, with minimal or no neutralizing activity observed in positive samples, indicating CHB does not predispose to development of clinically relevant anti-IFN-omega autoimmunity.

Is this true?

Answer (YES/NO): NO